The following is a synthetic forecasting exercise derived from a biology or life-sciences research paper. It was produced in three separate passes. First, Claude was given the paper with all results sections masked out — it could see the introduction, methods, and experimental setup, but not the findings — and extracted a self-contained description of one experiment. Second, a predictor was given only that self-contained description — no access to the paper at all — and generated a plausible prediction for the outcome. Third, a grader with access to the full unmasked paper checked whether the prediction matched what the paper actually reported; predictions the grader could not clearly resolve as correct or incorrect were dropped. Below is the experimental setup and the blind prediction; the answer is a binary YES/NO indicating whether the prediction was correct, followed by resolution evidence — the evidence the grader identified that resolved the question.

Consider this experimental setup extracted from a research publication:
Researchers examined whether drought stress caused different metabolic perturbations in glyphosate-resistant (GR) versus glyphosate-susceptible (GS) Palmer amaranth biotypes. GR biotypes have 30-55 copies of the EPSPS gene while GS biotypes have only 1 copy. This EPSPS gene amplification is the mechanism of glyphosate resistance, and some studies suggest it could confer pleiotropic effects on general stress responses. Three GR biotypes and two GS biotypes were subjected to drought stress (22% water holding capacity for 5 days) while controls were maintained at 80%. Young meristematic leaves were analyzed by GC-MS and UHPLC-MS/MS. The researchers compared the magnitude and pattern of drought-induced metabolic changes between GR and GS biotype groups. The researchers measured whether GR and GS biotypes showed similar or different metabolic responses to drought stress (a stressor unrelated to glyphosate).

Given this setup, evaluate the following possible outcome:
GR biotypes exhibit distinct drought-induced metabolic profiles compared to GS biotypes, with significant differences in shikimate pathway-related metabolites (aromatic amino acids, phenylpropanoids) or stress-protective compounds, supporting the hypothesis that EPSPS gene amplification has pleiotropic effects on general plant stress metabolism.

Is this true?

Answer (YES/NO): NO